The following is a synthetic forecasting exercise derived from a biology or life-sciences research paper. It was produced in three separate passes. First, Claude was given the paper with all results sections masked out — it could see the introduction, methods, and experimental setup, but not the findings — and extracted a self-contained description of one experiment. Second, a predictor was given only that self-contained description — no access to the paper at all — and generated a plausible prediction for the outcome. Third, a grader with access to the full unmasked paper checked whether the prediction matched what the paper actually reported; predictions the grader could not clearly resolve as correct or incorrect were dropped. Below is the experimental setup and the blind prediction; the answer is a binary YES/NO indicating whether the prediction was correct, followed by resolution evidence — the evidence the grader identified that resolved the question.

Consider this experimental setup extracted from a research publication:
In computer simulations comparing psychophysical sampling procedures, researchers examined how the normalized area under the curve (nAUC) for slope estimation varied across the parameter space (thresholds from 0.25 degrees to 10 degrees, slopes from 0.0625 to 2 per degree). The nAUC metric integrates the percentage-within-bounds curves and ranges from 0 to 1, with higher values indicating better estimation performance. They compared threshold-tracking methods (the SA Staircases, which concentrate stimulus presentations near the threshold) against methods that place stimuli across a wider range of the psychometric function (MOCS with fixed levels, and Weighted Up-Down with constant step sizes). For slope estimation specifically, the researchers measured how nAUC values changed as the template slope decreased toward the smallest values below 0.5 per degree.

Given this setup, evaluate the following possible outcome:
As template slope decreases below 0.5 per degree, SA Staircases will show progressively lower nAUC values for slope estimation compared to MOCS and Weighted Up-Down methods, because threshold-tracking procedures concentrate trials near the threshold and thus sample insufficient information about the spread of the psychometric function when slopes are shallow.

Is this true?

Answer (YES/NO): YES